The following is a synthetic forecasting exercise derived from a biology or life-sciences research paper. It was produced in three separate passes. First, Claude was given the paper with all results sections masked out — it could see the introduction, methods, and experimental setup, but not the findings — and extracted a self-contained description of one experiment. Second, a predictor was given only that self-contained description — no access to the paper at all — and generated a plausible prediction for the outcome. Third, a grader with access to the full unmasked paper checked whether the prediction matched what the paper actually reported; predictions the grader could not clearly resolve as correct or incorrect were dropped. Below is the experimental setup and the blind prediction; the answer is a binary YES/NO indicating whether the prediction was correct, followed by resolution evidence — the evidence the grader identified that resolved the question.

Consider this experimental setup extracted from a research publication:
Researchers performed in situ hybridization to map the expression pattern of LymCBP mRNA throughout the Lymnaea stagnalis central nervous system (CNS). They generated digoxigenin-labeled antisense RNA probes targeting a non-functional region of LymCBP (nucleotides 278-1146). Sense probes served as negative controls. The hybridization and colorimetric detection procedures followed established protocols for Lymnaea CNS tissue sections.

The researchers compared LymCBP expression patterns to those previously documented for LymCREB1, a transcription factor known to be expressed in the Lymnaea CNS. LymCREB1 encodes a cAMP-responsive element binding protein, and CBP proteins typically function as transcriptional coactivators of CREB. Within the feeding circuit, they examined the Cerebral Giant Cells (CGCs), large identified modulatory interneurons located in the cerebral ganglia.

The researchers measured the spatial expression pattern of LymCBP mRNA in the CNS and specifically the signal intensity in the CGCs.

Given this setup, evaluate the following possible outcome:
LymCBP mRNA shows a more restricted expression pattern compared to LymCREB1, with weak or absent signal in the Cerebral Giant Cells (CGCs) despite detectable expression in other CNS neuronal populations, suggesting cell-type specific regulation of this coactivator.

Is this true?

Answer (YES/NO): NO